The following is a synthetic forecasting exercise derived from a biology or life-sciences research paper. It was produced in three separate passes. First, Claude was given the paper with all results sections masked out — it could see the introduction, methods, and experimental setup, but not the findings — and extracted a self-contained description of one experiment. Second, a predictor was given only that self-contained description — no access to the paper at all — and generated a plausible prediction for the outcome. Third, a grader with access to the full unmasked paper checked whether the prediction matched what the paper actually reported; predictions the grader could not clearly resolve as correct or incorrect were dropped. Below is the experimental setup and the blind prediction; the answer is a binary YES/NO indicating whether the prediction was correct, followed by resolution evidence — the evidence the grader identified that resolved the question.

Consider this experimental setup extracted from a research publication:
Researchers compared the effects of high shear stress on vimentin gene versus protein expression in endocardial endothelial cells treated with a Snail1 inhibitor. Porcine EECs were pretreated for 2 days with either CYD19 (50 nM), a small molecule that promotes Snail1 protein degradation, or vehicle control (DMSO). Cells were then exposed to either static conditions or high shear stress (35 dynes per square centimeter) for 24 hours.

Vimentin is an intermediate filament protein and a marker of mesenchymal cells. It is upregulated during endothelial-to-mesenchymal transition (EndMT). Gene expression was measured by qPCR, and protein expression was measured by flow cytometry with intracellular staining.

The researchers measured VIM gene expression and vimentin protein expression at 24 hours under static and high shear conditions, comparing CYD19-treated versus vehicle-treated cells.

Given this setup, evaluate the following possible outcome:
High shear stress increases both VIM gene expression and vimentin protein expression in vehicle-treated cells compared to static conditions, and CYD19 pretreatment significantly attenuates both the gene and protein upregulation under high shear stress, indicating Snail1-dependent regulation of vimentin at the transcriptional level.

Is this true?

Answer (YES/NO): NO